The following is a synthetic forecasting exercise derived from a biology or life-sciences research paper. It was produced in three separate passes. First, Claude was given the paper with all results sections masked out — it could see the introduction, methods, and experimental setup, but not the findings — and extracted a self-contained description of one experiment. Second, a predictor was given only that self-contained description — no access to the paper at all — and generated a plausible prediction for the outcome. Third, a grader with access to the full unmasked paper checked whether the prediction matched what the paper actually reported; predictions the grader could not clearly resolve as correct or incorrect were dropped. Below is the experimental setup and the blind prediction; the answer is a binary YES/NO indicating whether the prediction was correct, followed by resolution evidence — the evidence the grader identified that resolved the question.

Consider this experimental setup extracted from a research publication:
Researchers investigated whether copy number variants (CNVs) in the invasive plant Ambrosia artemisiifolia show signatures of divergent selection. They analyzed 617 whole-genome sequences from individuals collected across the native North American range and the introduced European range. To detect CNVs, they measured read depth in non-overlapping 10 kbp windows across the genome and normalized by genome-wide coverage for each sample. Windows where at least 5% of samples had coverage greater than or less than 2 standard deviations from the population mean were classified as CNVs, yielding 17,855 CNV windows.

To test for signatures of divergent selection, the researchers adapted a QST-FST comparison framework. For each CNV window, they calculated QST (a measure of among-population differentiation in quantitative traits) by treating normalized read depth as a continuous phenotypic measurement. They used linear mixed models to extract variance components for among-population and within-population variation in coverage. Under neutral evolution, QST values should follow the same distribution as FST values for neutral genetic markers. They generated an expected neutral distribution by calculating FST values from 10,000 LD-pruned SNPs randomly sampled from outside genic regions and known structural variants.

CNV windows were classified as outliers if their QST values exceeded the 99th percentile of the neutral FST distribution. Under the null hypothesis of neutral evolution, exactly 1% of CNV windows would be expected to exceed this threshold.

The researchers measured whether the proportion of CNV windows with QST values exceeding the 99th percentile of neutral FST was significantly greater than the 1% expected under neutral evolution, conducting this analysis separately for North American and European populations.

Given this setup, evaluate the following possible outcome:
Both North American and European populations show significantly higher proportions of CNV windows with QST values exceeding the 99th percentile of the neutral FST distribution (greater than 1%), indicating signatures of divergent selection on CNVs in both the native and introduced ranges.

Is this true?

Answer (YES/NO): YES